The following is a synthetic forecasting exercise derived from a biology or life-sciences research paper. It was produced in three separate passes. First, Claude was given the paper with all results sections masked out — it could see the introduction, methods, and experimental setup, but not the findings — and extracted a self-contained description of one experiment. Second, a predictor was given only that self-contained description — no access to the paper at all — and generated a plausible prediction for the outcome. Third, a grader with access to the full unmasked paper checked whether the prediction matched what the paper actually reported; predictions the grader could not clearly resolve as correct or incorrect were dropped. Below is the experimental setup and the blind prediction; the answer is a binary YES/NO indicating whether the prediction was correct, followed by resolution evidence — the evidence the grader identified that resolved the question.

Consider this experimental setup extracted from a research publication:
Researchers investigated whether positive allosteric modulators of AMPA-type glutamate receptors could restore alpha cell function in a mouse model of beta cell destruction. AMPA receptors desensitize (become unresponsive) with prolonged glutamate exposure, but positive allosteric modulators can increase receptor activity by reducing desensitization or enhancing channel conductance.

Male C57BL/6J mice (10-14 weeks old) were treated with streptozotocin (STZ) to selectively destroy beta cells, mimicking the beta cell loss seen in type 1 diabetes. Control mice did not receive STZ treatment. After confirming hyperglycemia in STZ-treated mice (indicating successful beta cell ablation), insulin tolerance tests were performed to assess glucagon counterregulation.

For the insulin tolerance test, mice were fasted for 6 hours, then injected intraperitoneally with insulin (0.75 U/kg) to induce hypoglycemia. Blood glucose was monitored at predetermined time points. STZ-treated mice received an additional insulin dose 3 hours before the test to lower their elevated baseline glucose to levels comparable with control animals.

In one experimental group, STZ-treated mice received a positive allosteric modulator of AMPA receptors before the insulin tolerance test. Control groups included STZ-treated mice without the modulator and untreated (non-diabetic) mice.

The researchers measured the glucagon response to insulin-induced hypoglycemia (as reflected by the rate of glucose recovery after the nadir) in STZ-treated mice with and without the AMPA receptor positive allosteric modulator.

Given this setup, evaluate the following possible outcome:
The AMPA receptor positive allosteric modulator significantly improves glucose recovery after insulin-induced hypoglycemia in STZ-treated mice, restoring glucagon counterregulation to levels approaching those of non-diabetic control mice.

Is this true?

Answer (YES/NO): NO